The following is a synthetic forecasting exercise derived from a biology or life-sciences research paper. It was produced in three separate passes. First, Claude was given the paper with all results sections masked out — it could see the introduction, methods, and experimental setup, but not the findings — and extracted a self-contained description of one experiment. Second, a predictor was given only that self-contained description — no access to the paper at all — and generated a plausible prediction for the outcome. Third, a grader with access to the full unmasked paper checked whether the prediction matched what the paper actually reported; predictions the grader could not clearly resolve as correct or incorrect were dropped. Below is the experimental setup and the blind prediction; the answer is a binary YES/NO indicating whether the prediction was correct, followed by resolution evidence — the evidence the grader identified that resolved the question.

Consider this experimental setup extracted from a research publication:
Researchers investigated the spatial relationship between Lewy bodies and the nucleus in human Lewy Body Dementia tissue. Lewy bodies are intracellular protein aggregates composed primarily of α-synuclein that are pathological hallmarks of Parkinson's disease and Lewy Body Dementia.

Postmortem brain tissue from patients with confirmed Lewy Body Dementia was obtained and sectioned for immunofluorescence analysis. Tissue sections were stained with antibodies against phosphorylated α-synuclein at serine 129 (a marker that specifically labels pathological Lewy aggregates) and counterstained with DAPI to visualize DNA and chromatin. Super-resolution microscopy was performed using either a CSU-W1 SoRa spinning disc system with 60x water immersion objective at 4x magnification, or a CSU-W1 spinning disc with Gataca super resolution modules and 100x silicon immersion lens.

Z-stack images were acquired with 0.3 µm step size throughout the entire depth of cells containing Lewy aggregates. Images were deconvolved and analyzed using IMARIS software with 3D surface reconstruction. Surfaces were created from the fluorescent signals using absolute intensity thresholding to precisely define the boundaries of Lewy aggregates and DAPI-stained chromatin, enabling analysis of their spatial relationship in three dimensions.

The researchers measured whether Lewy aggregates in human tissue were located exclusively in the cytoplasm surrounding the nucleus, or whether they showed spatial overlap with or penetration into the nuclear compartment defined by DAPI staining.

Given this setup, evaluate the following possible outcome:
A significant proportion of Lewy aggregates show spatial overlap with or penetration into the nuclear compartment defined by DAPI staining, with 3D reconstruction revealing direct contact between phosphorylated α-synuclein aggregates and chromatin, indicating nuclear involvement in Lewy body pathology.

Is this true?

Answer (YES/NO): YES